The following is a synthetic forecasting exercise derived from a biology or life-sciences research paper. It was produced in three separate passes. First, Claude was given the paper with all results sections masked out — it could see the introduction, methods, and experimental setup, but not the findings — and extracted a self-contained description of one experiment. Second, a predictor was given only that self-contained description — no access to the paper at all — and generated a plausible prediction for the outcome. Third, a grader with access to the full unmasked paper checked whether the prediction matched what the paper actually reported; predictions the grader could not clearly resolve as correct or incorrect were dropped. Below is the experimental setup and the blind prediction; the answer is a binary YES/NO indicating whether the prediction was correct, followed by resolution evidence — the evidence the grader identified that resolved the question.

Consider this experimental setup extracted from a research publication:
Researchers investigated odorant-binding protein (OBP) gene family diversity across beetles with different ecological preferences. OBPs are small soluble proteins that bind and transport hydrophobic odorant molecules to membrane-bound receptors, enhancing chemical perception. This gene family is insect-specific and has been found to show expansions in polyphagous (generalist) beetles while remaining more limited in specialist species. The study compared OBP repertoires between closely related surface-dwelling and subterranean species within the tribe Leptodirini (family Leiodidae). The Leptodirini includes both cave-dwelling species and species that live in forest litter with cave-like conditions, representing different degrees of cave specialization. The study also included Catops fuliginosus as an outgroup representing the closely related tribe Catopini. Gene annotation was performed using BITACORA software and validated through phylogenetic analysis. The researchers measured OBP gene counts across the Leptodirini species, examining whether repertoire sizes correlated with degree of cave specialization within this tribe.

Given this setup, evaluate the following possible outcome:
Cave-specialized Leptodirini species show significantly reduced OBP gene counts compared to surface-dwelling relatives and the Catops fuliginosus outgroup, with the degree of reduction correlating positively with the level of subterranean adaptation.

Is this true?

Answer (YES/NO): NO